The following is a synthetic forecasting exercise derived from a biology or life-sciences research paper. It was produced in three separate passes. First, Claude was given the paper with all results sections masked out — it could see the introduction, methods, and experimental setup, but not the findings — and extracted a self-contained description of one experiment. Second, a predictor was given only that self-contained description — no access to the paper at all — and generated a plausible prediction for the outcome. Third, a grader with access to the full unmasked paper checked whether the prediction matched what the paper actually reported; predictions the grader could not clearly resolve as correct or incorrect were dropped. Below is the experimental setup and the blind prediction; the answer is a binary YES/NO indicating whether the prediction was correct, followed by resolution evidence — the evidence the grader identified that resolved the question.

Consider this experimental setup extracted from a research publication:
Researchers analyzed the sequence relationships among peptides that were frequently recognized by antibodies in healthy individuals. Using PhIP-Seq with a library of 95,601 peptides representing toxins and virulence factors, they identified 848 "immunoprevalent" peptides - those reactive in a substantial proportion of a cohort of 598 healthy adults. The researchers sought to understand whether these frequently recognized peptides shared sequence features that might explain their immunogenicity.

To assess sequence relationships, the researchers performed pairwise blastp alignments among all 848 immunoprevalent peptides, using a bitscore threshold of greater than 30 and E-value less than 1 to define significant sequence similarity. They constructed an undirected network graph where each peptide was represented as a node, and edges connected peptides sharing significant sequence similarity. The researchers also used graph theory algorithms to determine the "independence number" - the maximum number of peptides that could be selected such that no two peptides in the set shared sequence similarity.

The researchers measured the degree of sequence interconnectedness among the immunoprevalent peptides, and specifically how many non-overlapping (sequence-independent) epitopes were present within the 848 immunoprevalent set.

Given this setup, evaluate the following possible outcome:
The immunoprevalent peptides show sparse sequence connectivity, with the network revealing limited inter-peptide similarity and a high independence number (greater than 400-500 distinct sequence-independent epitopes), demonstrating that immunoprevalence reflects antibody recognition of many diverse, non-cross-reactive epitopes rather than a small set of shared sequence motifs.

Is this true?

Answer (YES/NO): NO